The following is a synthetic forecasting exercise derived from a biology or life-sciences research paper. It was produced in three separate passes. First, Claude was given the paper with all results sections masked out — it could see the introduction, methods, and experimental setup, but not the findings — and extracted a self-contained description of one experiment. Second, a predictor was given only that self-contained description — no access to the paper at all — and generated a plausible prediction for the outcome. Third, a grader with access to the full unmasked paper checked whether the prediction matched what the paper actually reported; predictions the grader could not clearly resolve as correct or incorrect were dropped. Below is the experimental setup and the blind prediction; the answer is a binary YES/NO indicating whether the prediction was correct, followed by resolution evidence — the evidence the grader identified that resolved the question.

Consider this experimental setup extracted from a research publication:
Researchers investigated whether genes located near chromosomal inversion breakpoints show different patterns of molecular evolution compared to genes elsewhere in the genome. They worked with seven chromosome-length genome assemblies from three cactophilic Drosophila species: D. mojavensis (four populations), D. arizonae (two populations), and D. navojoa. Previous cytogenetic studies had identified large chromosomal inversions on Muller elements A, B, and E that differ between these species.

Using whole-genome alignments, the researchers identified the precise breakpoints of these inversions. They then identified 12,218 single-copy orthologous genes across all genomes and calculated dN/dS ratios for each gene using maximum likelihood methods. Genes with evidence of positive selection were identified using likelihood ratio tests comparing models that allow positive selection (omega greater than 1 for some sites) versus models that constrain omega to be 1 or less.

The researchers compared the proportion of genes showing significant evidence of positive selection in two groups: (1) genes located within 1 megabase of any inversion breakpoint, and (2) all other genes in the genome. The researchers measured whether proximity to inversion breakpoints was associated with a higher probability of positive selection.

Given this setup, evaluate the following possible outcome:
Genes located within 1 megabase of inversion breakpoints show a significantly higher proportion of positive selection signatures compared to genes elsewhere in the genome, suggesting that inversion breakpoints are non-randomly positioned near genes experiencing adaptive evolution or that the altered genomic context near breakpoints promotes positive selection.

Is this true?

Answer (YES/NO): NO